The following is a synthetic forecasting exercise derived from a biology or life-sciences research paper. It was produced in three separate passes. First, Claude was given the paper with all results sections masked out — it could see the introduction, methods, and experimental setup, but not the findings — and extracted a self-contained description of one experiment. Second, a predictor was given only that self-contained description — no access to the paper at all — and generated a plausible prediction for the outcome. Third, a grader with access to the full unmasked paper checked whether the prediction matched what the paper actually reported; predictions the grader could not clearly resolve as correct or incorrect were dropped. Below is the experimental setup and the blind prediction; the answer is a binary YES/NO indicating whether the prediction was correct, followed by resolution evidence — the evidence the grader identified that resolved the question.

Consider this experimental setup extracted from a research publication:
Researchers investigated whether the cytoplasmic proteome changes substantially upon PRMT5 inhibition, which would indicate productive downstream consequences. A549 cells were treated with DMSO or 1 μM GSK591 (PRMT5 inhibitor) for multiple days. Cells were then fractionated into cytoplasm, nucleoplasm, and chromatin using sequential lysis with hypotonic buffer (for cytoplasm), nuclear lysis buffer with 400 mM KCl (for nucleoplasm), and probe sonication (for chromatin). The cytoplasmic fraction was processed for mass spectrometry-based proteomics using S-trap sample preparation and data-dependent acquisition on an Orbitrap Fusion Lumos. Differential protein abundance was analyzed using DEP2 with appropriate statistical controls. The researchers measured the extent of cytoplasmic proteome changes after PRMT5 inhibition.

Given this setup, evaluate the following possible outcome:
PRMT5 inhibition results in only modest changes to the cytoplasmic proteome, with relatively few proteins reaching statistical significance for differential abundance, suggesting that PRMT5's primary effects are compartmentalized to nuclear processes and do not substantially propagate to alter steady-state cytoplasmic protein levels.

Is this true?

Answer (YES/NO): YES